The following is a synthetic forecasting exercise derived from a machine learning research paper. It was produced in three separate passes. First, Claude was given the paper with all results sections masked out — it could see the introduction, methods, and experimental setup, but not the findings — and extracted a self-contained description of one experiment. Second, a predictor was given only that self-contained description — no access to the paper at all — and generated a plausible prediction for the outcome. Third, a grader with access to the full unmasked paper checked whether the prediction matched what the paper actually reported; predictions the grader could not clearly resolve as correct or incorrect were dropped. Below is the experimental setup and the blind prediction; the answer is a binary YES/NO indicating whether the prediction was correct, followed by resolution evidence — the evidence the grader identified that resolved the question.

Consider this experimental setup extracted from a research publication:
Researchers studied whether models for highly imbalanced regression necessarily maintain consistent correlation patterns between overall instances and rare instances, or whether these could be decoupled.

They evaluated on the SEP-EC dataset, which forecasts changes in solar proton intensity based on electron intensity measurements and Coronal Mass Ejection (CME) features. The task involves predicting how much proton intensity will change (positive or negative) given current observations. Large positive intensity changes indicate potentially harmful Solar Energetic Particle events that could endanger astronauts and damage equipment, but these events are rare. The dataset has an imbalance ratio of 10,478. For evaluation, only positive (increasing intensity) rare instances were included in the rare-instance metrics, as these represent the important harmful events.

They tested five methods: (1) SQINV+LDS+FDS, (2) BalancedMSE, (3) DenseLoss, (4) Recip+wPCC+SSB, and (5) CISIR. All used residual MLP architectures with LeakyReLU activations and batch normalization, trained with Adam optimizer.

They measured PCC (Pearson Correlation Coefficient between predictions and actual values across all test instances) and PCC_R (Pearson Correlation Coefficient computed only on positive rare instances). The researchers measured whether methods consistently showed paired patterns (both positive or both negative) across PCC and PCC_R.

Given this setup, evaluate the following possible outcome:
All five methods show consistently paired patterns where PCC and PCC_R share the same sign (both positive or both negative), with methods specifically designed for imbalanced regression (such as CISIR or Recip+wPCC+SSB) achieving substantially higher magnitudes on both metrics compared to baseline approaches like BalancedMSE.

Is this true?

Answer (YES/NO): NO